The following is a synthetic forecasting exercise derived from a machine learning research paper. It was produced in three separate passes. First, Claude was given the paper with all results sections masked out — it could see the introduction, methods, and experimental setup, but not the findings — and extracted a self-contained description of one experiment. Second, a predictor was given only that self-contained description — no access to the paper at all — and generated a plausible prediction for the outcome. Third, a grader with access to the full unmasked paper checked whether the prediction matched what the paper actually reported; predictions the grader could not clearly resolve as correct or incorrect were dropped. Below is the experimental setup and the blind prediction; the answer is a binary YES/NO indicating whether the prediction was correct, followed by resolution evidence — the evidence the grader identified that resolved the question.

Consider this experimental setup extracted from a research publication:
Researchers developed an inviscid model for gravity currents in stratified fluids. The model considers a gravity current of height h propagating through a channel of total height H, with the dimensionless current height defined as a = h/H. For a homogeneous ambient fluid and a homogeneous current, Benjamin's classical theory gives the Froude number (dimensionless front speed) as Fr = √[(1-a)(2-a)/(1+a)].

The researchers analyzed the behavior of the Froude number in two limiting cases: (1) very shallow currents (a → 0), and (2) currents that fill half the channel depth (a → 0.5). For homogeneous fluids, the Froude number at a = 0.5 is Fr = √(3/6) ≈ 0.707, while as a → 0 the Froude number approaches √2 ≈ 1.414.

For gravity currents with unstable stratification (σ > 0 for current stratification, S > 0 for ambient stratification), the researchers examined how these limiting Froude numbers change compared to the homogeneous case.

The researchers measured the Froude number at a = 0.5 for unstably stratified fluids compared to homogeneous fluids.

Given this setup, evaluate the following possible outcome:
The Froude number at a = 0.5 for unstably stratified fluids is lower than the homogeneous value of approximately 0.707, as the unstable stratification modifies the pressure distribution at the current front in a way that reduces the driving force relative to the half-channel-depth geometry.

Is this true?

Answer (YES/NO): YES